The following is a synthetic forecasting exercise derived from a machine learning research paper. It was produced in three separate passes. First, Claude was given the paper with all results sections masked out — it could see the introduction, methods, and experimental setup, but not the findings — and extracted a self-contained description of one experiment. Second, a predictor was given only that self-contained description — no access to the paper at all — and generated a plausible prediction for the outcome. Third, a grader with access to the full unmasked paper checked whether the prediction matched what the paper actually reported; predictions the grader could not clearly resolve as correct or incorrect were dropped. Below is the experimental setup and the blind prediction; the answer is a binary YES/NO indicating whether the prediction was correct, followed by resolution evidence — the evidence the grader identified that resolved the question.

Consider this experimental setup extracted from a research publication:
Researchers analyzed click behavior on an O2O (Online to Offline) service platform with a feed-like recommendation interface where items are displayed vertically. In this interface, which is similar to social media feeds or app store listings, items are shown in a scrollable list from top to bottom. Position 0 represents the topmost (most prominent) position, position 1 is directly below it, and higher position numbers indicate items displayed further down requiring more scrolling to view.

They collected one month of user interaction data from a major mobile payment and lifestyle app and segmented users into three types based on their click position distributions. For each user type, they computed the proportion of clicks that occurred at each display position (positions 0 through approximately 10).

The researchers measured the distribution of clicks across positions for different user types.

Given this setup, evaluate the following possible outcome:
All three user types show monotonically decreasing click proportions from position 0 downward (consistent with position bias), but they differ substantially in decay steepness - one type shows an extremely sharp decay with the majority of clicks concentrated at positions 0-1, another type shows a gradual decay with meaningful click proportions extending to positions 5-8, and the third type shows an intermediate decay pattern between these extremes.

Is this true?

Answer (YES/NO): NO